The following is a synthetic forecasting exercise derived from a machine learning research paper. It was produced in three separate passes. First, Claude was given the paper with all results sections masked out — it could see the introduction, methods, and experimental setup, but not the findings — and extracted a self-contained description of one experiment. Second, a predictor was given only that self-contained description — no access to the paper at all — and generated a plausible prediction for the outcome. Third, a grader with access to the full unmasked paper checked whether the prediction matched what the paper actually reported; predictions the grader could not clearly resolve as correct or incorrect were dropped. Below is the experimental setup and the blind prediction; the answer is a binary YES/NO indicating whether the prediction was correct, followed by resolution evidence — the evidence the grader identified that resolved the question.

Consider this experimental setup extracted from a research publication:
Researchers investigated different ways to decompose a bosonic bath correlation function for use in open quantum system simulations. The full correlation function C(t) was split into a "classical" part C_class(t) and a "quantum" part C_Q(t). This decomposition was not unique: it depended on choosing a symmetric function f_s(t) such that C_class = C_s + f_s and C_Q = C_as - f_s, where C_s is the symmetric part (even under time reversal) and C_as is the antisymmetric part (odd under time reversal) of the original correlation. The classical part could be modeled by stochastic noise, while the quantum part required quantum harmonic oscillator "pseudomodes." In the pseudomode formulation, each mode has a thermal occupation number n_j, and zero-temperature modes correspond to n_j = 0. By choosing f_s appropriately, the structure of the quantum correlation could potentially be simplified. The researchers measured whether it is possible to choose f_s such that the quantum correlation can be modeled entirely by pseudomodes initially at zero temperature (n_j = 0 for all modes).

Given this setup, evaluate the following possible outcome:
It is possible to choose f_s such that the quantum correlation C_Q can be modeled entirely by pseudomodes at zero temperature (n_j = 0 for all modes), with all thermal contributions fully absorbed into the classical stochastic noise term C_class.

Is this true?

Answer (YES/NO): YES